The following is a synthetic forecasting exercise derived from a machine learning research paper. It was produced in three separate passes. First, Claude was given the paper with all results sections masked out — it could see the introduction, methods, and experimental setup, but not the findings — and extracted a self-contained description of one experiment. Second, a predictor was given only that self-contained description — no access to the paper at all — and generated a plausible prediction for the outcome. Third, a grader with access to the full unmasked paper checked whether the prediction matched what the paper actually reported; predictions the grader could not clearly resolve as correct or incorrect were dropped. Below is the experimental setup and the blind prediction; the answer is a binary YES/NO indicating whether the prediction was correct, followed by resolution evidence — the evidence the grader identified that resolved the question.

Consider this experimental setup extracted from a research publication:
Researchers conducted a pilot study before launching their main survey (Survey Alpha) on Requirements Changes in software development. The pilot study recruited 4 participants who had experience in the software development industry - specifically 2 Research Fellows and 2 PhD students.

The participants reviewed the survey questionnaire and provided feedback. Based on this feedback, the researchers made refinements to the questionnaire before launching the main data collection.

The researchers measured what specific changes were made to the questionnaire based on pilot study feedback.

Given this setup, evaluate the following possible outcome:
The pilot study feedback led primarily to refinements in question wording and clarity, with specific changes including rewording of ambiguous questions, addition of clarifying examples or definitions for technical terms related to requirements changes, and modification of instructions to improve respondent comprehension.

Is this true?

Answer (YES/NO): NO